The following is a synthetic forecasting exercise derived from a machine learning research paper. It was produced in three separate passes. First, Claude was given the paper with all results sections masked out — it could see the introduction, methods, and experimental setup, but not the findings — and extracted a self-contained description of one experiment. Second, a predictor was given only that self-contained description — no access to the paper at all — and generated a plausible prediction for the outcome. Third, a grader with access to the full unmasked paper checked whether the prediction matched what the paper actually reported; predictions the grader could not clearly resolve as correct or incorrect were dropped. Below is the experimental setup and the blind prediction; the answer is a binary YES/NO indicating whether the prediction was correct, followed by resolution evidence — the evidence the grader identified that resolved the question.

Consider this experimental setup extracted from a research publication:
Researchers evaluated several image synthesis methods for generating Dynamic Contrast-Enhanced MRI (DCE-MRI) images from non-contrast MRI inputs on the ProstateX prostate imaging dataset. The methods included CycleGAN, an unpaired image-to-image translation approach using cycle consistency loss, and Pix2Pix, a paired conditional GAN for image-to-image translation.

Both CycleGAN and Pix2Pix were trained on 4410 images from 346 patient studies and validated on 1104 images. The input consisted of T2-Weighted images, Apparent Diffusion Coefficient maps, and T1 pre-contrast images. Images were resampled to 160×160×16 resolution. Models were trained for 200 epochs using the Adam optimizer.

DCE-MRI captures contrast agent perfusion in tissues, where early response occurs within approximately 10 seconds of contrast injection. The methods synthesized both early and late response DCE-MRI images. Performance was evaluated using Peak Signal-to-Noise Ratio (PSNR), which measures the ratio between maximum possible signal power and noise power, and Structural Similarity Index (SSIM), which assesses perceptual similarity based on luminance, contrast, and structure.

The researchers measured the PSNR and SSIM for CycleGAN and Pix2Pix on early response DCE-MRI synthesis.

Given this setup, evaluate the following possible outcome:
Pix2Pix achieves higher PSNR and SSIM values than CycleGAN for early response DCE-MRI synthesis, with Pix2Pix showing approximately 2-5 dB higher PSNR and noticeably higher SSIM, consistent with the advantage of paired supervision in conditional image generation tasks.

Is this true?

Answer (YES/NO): NO